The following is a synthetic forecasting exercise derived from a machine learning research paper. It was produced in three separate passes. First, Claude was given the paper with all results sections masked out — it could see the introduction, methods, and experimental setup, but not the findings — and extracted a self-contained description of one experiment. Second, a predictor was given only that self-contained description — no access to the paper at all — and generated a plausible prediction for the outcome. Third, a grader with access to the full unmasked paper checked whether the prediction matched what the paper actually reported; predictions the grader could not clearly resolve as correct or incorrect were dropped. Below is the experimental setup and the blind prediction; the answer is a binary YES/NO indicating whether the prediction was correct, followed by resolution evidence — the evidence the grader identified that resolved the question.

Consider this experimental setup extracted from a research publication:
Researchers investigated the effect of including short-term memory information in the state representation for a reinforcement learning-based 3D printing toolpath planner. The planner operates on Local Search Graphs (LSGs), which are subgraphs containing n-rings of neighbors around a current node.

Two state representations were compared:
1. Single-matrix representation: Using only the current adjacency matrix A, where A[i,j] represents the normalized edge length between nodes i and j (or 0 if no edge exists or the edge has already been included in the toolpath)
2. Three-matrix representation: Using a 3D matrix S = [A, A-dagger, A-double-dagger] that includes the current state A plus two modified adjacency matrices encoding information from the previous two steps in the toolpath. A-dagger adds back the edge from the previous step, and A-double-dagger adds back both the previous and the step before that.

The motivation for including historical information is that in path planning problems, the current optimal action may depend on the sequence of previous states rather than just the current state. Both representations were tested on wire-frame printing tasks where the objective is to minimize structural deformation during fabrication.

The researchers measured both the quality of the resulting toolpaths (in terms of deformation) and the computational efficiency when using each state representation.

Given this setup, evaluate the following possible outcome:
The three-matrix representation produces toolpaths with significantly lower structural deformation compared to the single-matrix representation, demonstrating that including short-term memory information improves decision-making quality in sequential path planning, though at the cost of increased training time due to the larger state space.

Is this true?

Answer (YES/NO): NO